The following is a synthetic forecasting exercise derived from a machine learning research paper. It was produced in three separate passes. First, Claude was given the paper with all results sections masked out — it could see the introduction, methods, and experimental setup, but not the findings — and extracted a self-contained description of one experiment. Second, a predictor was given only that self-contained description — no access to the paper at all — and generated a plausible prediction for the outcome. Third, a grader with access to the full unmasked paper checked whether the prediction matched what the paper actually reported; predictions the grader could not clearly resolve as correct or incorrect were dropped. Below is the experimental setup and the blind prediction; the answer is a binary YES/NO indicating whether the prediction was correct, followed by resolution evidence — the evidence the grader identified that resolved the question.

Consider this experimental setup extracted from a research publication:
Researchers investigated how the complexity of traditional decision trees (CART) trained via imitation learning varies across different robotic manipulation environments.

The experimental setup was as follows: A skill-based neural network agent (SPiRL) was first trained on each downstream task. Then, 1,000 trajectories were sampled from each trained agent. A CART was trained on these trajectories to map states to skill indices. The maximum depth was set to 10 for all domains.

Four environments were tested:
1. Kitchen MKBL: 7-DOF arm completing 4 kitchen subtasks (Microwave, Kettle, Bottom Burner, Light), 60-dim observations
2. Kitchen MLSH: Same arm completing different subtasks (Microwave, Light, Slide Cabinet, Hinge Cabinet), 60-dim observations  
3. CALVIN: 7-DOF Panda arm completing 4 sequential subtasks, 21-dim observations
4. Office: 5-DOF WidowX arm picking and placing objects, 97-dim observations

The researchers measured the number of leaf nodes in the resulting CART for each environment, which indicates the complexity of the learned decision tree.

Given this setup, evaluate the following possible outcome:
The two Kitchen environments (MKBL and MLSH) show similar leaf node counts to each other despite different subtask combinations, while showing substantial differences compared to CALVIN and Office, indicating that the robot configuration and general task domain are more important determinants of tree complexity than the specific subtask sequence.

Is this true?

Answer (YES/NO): NO